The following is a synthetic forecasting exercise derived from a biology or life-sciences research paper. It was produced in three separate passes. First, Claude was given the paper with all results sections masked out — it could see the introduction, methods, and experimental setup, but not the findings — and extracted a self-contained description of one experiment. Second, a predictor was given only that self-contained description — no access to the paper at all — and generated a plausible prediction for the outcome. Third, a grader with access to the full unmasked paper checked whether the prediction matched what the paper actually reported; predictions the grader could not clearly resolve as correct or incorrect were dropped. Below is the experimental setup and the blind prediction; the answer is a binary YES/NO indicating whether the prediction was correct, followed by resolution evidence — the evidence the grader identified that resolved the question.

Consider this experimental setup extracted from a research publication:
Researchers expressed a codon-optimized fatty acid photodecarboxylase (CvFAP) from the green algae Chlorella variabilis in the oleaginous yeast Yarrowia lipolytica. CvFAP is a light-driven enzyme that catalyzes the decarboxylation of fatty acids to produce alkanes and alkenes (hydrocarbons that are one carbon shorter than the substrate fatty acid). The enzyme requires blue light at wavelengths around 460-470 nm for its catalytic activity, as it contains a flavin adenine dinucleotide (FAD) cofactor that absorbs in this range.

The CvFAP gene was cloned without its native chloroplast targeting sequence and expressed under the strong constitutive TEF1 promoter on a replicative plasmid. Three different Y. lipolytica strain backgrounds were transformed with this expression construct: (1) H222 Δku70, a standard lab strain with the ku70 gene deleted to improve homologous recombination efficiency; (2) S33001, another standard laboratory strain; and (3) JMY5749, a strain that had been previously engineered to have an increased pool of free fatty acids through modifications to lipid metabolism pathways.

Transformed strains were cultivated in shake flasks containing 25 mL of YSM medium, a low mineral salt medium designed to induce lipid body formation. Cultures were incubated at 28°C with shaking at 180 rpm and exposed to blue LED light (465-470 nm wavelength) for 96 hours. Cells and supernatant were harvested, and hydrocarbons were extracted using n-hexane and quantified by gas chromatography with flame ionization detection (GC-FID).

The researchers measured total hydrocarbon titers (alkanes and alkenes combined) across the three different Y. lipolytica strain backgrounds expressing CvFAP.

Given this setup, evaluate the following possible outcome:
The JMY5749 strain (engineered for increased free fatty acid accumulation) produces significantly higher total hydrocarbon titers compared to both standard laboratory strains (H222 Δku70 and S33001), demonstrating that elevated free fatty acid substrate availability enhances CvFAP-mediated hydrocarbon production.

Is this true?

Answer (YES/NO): YES